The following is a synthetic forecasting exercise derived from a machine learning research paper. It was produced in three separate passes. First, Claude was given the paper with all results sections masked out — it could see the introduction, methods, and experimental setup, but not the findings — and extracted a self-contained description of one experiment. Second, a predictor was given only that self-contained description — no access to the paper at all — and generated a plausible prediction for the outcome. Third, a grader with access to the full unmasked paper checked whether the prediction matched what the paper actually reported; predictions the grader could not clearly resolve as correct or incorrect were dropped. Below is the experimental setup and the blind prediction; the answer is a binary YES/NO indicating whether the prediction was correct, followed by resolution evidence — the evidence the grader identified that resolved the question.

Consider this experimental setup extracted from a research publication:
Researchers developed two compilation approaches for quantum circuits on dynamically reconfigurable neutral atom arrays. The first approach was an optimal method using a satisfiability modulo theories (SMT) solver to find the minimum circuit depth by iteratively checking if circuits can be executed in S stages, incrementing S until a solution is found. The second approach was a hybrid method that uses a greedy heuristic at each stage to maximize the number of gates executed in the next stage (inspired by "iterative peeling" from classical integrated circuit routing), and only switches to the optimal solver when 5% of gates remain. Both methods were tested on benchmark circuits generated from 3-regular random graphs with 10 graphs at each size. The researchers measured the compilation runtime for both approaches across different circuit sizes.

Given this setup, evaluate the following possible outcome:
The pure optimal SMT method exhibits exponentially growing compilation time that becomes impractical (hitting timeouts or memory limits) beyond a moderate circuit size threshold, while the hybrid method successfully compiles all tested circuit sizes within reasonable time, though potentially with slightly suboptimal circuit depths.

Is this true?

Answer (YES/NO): YES